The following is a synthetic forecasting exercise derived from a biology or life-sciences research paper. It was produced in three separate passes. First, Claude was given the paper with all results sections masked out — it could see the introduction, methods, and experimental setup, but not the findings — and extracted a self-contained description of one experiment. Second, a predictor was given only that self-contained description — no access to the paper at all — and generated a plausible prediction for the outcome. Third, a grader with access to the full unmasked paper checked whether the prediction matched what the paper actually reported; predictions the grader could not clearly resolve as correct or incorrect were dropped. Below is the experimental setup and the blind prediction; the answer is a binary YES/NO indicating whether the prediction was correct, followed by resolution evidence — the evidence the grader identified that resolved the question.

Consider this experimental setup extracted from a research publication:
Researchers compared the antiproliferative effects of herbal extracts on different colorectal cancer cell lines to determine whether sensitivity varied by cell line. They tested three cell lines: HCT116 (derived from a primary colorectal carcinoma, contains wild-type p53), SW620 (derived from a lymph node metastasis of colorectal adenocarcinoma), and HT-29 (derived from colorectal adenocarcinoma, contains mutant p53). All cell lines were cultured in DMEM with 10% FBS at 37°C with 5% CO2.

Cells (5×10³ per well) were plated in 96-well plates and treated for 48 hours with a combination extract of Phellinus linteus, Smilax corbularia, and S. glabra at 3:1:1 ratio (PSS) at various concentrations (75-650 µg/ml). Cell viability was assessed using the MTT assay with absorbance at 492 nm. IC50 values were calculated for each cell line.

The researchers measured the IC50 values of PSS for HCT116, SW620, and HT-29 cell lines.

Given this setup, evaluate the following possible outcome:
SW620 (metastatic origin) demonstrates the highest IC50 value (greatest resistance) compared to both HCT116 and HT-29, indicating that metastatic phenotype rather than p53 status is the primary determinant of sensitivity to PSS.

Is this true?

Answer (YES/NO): NO